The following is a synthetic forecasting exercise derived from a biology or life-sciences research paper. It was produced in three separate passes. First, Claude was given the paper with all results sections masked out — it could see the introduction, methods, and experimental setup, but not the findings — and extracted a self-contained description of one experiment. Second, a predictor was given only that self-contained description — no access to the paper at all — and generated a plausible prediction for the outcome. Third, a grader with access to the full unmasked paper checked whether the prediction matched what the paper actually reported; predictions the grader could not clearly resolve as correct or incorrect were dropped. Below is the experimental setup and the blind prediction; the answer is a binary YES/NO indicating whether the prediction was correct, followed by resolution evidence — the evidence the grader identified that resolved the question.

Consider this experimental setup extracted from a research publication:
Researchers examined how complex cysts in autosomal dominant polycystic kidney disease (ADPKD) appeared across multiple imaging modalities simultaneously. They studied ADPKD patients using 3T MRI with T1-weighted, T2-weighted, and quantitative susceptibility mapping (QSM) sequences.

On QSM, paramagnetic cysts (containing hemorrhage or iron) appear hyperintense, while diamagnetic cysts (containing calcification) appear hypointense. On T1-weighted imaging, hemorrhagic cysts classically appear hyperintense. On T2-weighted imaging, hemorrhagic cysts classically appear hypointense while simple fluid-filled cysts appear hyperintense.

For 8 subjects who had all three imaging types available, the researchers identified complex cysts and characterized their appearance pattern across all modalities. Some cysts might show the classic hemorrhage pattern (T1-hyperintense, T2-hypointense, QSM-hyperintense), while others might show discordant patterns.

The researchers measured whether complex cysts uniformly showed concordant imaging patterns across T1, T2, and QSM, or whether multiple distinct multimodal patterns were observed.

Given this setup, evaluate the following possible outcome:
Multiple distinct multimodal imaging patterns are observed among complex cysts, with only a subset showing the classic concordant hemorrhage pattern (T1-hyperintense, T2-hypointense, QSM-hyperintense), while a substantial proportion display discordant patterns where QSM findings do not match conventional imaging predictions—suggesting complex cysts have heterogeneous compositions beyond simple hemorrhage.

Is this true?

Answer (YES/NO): YES